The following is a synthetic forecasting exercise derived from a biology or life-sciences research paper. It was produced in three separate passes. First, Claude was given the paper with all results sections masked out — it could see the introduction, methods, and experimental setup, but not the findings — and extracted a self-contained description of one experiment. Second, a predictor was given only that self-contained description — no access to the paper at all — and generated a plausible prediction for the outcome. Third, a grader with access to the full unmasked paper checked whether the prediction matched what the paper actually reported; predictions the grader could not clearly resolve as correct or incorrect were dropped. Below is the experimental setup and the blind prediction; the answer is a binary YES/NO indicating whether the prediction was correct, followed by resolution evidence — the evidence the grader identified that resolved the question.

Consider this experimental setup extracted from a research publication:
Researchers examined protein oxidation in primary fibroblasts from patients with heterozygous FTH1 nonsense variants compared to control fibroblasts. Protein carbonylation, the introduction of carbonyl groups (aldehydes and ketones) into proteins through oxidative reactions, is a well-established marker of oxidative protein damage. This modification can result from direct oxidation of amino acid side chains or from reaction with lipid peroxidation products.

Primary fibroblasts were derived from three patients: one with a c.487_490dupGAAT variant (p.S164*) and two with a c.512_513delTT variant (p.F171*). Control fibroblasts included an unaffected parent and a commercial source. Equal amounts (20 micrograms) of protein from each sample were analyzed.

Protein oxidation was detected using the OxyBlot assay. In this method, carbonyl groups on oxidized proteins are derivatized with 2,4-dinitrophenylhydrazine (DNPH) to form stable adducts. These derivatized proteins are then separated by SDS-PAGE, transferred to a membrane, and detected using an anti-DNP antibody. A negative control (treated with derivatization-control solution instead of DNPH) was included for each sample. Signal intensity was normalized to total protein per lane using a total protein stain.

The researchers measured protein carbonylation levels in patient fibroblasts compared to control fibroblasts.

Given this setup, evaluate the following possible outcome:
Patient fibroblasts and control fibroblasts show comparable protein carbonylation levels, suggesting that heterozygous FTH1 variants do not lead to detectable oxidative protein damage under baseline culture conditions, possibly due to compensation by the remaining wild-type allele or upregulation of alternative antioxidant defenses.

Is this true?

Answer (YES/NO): NO